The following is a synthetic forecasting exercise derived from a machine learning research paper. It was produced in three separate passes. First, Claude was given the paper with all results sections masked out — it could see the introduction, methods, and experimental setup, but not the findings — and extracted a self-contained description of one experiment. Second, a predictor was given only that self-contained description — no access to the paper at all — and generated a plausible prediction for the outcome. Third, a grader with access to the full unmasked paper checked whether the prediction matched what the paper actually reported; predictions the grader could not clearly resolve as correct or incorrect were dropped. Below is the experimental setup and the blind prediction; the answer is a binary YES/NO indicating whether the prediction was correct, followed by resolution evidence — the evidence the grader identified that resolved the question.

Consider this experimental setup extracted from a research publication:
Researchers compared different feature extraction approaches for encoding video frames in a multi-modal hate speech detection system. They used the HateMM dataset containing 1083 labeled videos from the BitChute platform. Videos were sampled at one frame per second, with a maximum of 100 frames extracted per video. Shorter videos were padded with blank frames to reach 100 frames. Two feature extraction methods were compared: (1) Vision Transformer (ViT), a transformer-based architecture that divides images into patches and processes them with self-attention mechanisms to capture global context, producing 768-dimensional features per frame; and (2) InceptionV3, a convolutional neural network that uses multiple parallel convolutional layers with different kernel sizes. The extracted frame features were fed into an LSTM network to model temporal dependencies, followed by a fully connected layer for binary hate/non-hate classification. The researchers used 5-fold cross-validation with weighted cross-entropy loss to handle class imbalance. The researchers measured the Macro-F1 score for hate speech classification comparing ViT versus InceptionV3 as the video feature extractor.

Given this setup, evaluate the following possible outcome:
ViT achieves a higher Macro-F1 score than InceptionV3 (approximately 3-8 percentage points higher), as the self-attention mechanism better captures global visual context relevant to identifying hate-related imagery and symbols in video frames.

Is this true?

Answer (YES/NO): NO